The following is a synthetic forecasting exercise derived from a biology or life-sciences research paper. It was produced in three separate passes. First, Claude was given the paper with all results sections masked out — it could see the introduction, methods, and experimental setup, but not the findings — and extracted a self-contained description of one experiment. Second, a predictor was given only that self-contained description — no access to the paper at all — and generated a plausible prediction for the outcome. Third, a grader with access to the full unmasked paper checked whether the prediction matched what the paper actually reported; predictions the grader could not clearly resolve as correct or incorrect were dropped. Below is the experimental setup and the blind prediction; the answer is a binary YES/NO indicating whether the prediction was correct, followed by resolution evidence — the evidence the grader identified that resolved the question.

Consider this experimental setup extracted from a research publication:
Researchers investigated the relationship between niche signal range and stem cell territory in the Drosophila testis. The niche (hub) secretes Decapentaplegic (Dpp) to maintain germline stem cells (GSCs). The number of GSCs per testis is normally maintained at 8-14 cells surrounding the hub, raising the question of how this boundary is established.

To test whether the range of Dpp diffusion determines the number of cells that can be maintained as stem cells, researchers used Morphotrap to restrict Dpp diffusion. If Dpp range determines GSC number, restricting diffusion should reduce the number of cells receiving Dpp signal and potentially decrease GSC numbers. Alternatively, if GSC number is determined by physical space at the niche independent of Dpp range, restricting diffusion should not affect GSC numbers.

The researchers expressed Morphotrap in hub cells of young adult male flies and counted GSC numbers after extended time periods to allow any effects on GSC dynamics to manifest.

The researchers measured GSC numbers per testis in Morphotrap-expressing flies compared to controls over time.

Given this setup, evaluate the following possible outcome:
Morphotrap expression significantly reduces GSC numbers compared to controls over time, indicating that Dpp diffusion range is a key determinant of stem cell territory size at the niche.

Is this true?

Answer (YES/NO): NO